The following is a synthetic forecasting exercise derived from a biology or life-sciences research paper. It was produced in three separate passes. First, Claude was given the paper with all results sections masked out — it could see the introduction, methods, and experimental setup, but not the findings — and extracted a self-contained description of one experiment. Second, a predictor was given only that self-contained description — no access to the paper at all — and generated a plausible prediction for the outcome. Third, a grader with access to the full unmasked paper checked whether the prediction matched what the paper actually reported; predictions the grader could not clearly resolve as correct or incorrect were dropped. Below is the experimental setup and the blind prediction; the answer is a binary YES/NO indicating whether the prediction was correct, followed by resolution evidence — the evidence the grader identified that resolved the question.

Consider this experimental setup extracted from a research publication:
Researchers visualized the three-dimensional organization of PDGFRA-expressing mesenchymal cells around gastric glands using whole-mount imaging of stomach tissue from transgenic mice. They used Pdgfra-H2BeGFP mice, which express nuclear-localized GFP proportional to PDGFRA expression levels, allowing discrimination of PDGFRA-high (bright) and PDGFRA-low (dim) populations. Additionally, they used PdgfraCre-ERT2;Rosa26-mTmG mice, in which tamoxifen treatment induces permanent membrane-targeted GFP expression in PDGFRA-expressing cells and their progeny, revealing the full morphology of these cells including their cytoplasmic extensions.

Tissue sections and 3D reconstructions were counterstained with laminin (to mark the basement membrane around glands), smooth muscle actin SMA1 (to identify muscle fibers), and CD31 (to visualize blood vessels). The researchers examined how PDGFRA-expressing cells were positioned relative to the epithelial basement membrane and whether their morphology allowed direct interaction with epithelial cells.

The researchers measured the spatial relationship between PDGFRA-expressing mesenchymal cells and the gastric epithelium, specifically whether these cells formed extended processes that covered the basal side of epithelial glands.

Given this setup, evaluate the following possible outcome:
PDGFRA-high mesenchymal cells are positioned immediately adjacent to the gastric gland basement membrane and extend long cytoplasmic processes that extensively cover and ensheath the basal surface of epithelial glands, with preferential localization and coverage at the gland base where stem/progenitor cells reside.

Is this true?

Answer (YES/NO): NO